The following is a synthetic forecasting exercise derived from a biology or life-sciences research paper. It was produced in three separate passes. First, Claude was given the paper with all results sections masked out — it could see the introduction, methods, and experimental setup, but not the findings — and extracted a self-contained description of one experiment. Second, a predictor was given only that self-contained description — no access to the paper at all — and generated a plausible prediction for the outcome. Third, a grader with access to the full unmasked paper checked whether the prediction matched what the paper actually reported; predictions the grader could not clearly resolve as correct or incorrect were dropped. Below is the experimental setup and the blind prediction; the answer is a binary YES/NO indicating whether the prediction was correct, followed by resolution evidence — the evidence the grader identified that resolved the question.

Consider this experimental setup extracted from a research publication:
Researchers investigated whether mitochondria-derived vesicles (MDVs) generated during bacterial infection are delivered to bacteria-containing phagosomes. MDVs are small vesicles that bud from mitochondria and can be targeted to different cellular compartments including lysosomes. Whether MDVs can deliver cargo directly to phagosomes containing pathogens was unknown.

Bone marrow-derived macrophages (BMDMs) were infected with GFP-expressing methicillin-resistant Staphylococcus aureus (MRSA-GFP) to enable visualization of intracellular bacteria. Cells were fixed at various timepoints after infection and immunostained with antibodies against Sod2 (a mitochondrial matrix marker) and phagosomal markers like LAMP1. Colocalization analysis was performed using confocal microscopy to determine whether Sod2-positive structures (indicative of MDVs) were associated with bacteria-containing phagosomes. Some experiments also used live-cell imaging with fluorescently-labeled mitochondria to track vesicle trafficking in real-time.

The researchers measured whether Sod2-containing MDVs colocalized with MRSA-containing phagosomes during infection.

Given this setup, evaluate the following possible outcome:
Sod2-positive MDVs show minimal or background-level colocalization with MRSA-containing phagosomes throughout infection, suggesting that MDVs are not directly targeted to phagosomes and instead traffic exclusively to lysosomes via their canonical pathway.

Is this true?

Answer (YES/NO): NO